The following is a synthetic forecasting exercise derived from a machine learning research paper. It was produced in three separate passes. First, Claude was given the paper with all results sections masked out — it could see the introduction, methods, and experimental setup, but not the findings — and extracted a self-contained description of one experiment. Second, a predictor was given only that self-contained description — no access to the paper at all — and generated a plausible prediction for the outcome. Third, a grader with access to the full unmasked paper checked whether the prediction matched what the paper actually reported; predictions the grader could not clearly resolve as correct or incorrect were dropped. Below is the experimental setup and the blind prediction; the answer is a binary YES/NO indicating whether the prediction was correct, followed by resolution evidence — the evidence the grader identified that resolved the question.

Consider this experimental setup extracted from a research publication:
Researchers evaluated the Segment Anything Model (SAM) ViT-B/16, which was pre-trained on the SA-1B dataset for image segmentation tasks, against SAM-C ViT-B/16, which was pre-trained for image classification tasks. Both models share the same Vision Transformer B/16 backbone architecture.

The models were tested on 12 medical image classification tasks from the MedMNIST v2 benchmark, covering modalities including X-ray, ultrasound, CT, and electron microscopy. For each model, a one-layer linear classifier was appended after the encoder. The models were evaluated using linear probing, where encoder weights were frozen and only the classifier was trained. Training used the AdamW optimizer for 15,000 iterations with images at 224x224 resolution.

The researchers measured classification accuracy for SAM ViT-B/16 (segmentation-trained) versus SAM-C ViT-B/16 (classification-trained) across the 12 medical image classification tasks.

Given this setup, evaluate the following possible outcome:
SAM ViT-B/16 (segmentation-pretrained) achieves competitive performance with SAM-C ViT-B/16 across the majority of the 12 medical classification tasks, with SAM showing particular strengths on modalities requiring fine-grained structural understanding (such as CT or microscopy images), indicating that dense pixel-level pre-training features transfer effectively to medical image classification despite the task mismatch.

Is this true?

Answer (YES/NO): NO